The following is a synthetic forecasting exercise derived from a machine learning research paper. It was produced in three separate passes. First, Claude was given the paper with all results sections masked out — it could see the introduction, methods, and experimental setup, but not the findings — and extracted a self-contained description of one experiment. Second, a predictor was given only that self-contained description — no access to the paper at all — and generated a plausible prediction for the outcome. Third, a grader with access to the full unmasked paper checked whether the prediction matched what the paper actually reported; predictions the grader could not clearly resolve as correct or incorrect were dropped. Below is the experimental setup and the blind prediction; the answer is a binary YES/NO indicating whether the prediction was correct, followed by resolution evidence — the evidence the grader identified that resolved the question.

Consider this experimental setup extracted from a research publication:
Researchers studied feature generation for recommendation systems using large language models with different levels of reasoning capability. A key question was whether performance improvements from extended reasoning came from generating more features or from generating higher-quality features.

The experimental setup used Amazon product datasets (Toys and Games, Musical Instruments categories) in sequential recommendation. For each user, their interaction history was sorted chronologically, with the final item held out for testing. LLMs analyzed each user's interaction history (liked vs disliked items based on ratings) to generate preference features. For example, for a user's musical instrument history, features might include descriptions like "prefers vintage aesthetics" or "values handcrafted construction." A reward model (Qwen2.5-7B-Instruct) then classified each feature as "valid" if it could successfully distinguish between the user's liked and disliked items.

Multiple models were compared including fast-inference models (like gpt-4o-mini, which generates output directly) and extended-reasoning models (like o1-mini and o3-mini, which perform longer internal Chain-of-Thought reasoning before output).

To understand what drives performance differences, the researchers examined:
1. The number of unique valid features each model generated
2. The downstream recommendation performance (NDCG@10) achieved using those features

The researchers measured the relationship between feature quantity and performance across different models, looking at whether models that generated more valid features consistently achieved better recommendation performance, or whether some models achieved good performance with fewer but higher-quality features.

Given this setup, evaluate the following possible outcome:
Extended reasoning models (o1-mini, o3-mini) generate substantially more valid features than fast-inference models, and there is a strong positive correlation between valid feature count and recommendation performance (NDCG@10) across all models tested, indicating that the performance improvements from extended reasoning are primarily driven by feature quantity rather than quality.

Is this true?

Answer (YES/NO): NO